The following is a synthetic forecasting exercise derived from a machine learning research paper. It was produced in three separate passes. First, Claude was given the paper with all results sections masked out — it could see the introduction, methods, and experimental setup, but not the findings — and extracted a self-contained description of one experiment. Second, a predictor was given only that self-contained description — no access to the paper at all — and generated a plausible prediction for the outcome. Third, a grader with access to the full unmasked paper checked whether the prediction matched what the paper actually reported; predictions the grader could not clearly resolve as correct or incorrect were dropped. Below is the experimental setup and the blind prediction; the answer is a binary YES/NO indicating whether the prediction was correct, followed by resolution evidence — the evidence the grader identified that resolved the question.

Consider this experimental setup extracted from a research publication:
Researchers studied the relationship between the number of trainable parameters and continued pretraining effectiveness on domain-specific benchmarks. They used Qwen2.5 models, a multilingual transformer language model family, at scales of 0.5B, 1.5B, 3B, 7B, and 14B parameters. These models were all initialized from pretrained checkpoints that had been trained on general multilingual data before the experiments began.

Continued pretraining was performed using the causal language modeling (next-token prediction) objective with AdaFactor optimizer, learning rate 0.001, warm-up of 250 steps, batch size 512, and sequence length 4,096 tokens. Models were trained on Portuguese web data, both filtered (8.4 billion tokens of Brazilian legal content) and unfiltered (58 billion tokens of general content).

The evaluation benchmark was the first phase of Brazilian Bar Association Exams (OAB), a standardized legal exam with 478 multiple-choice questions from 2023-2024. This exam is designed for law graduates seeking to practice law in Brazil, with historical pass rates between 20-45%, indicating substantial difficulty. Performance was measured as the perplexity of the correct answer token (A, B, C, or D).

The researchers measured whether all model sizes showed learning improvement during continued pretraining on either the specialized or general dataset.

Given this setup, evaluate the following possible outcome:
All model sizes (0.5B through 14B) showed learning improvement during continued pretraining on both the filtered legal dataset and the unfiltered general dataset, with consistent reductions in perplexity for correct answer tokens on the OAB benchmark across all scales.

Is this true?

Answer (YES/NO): NO